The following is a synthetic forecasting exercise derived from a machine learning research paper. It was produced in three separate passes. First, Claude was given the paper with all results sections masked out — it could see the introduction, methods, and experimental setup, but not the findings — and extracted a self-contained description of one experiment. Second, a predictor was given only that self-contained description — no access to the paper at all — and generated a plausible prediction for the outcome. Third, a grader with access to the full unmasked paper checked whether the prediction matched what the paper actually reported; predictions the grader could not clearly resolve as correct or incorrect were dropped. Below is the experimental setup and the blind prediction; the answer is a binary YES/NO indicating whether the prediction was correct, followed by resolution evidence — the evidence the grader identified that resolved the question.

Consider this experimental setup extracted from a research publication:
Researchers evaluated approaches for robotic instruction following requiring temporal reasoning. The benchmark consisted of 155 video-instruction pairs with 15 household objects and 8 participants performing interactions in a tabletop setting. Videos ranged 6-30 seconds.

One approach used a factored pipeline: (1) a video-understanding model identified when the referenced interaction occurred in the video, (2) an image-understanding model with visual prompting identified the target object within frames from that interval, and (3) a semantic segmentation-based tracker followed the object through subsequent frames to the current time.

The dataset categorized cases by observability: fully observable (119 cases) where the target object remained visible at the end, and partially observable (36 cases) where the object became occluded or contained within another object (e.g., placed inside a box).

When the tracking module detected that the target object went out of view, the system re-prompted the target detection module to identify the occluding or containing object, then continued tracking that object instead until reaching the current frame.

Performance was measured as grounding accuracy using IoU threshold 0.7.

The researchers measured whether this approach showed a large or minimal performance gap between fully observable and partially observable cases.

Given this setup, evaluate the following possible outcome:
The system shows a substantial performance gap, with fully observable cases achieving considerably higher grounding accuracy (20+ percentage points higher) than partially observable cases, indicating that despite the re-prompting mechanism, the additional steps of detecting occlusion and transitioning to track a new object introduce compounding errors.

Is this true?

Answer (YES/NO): NO